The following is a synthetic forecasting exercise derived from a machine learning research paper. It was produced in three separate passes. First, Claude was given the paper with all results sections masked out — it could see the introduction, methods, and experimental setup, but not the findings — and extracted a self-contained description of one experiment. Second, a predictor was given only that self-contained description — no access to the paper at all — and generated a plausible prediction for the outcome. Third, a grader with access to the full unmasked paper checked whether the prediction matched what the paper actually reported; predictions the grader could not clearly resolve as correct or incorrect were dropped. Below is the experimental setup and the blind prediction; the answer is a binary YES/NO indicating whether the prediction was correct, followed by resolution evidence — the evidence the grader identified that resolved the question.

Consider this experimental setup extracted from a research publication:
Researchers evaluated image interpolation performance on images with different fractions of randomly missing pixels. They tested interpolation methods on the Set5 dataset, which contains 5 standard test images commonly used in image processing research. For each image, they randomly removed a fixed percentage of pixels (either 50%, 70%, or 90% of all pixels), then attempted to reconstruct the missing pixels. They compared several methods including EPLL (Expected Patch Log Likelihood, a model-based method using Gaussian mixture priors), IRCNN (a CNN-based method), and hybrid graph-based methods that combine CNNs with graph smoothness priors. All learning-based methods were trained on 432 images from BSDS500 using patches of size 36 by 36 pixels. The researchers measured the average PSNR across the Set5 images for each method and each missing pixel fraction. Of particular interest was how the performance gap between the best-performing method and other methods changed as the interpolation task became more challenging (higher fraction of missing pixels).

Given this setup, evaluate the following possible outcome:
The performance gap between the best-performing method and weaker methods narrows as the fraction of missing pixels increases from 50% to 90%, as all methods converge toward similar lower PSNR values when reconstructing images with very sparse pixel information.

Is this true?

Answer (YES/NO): NO